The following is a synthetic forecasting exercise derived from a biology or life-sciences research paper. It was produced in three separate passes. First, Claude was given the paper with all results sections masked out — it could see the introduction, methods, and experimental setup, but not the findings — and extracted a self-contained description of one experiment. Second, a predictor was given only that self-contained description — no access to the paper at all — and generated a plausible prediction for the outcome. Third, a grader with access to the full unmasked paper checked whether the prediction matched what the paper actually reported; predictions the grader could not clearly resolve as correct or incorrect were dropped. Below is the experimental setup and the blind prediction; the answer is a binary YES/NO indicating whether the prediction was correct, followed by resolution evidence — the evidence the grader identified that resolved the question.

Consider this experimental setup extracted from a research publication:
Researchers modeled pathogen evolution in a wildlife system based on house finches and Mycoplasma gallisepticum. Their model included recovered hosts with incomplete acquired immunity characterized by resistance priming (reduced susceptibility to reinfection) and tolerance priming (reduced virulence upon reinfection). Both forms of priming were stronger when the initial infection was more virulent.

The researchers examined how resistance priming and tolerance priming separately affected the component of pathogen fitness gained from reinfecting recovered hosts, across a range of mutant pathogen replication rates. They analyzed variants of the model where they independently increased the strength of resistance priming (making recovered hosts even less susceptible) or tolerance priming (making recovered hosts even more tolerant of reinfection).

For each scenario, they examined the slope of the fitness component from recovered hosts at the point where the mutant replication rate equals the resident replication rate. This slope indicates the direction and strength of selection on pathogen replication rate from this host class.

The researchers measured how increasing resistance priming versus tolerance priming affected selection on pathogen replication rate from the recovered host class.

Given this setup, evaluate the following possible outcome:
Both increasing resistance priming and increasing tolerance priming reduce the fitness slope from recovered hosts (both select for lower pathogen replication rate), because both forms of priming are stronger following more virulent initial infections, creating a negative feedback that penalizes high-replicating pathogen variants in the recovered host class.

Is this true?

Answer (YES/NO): NO